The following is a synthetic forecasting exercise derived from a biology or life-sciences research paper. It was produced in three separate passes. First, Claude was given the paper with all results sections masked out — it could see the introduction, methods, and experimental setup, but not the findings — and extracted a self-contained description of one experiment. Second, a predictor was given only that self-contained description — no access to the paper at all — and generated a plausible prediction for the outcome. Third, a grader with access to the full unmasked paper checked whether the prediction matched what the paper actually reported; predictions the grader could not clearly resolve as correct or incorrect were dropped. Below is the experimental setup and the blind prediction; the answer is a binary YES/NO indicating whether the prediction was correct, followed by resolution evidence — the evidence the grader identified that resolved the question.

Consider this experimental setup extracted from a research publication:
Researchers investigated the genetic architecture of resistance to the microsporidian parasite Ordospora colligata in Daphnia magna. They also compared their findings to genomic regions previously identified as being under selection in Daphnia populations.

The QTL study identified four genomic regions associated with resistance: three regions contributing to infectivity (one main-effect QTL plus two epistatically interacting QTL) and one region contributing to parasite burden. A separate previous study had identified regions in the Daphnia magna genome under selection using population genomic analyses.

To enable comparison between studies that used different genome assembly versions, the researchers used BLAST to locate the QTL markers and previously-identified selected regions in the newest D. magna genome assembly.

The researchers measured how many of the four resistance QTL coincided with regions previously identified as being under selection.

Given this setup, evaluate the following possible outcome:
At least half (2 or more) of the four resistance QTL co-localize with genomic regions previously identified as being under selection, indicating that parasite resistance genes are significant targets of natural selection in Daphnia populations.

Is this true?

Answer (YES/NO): NO